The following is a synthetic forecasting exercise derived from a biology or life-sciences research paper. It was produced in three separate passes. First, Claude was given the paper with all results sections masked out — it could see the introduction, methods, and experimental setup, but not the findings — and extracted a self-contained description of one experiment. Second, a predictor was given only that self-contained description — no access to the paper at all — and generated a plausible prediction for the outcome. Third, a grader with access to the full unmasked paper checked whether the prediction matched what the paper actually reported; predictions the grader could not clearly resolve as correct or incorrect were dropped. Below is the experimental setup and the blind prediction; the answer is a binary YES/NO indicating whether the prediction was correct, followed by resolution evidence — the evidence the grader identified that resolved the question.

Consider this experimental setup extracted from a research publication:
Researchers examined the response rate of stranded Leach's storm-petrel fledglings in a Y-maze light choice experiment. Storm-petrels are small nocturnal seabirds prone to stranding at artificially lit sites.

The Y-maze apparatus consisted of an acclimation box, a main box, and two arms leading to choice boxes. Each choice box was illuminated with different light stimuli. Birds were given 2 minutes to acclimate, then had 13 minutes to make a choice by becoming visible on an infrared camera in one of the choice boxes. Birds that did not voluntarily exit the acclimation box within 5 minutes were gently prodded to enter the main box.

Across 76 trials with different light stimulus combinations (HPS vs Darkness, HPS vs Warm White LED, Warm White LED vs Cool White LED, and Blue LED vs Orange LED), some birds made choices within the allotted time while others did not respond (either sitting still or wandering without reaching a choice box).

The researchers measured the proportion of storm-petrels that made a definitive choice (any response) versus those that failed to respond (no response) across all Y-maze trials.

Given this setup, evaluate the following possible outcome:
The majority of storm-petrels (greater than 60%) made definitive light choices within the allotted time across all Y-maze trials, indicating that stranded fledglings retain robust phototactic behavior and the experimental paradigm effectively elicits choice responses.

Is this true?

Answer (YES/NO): NO